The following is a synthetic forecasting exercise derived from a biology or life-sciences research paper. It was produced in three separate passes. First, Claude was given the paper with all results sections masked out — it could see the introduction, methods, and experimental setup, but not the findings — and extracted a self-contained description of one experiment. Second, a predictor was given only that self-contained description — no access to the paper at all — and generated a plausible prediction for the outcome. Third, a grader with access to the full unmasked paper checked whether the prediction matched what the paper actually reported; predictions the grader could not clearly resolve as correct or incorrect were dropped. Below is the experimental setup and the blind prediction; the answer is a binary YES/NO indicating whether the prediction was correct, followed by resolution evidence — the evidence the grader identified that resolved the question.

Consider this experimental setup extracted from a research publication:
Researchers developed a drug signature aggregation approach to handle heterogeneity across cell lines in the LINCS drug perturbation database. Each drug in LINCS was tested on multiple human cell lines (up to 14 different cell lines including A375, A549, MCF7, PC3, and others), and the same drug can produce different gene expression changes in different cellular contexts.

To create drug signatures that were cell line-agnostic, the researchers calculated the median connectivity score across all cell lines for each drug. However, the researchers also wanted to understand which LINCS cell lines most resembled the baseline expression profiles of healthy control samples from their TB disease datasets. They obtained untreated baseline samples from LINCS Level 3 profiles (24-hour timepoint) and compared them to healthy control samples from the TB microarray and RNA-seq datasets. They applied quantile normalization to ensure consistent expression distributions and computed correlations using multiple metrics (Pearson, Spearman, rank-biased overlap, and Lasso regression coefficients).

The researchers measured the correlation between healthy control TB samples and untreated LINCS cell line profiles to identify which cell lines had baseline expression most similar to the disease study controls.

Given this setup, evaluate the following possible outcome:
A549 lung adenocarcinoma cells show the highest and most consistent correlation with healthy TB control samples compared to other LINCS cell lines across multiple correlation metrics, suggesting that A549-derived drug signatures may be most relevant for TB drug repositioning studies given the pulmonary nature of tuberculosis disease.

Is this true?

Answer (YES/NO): NO